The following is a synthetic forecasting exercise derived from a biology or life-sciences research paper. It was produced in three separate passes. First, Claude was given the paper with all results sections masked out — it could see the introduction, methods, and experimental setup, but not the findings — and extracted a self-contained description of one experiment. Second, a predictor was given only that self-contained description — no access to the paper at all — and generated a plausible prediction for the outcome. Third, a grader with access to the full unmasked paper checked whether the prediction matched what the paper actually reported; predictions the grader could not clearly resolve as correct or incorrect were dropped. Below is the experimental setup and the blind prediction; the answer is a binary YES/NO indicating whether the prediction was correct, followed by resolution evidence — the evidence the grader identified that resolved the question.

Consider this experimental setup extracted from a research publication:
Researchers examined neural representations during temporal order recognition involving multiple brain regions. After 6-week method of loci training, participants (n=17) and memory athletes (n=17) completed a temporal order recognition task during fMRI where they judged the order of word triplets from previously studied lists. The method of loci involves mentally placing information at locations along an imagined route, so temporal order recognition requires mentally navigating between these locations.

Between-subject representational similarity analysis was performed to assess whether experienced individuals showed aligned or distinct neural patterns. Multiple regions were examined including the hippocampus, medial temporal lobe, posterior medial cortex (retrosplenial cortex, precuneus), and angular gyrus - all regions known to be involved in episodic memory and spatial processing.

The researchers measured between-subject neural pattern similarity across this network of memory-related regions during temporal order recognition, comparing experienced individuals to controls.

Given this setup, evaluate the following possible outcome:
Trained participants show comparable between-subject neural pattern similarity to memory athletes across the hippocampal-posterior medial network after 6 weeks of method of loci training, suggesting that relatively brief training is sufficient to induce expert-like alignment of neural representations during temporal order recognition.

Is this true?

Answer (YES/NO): NO